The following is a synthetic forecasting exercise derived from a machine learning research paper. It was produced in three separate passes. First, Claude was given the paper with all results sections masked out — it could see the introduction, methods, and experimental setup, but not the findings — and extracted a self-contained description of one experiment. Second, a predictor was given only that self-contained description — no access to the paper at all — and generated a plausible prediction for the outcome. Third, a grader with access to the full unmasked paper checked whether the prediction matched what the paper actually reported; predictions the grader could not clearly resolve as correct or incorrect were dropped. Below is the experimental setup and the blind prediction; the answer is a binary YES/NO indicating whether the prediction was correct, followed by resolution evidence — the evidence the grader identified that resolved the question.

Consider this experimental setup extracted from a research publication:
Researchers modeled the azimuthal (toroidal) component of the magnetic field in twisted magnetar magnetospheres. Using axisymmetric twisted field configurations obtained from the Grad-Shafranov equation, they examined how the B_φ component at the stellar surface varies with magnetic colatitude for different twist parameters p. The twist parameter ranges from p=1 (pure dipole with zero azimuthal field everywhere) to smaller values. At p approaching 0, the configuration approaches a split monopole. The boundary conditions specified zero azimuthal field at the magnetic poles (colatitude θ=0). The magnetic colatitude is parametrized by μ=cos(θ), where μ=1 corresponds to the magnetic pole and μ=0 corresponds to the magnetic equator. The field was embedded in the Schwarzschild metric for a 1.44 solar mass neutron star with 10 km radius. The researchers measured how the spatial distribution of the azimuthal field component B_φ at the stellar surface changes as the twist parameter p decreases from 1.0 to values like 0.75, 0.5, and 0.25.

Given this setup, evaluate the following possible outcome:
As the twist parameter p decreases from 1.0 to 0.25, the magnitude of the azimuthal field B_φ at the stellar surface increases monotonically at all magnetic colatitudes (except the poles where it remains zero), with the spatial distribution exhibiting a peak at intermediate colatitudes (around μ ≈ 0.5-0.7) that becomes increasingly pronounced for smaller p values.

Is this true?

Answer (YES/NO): NO